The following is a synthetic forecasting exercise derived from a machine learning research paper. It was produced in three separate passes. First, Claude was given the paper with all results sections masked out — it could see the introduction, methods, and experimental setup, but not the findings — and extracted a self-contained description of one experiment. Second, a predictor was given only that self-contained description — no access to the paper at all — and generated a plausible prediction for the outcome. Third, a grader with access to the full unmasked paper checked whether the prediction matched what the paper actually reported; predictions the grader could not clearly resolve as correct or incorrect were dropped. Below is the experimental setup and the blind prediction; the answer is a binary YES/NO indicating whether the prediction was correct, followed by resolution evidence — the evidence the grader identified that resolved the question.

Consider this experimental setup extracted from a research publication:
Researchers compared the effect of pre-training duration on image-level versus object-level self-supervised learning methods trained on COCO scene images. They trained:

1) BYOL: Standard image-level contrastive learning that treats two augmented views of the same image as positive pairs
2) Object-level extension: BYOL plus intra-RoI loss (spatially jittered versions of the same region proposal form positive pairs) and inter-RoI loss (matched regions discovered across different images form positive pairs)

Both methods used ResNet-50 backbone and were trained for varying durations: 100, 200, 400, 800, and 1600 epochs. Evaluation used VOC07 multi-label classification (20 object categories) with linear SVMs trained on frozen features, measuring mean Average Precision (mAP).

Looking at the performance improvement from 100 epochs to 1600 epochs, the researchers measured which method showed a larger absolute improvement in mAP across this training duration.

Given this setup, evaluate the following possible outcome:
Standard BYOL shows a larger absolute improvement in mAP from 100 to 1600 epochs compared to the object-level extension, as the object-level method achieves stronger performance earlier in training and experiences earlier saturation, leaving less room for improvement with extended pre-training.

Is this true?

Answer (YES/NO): YES